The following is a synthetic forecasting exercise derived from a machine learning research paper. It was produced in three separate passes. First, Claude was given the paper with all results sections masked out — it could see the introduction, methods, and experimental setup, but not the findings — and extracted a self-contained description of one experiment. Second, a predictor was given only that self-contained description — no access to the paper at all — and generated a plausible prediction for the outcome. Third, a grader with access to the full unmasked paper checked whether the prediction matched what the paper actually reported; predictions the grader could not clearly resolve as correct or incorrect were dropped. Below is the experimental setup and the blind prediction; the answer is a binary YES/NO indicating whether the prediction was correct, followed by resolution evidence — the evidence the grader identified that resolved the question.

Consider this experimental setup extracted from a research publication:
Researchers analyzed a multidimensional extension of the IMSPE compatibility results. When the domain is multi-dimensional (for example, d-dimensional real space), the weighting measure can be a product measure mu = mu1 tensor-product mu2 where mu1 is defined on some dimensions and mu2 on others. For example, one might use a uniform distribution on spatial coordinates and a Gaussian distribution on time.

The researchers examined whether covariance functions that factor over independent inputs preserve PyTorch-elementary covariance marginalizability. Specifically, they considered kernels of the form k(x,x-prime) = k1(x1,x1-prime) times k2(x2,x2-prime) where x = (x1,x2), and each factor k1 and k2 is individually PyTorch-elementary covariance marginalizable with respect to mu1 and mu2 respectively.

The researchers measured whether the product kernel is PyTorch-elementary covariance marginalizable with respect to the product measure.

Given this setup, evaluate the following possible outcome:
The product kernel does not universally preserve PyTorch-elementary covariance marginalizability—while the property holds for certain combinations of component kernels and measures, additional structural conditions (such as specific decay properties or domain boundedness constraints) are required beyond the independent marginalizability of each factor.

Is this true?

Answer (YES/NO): NO